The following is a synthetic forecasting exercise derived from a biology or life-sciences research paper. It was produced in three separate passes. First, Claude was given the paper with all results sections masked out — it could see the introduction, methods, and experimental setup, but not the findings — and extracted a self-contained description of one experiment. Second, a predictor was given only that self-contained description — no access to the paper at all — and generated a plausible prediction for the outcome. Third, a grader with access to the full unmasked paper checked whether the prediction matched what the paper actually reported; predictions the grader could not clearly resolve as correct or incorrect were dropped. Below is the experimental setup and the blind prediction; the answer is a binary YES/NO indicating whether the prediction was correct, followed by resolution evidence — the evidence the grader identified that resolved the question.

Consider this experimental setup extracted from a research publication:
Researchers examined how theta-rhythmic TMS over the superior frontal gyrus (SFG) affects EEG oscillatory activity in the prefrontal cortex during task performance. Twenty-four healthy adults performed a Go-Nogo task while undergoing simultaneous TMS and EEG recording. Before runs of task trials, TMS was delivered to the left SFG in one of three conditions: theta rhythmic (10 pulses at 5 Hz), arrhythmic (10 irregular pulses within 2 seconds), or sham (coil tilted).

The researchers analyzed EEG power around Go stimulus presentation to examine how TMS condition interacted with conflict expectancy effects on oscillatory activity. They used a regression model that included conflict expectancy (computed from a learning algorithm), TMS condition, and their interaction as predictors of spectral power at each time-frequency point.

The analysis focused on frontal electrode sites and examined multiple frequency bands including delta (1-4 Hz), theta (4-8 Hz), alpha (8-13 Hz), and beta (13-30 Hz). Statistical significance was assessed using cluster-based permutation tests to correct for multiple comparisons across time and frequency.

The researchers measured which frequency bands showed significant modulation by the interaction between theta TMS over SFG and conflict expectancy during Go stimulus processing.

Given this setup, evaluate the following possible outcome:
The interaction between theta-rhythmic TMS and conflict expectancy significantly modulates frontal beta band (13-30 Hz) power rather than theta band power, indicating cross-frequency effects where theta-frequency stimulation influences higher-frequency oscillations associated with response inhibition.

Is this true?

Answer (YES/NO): NO